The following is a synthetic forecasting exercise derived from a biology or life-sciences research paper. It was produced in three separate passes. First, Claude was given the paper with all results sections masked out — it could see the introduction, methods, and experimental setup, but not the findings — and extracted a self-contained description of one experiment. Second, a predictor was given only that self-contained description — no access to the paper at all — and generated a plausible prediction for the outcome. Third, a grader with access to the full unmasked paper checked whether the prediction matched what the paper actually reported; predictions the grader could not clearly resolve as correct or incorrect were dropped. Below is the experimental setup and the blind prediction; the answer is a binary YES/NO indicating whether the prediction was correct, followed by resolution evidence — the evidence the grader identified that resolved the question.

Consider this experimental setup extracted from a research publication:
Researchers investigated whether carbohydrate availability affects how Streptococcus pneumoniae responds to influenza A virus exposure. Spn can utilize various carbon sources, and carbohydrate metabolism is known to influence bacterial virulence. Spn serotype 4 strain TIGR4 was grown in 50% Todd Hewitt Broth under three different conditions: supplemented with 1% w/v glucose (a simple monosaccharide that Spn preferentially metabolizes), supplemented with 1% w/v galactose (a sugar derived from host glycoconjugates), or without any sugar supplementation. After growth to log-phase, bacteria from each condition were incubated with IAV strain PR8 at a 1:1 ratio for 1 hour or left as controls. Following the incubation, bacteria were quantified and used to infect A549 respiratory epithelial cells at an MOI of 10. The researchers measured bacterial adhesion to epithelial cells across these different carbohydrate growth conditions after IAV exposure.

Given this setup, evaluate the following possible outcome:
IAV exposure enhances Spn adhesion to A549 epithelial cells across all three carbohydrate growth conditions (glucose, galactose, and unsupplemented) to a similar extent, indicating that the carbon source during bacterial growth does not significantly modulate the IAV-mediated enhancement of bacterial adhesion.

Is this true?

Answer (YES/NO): YES